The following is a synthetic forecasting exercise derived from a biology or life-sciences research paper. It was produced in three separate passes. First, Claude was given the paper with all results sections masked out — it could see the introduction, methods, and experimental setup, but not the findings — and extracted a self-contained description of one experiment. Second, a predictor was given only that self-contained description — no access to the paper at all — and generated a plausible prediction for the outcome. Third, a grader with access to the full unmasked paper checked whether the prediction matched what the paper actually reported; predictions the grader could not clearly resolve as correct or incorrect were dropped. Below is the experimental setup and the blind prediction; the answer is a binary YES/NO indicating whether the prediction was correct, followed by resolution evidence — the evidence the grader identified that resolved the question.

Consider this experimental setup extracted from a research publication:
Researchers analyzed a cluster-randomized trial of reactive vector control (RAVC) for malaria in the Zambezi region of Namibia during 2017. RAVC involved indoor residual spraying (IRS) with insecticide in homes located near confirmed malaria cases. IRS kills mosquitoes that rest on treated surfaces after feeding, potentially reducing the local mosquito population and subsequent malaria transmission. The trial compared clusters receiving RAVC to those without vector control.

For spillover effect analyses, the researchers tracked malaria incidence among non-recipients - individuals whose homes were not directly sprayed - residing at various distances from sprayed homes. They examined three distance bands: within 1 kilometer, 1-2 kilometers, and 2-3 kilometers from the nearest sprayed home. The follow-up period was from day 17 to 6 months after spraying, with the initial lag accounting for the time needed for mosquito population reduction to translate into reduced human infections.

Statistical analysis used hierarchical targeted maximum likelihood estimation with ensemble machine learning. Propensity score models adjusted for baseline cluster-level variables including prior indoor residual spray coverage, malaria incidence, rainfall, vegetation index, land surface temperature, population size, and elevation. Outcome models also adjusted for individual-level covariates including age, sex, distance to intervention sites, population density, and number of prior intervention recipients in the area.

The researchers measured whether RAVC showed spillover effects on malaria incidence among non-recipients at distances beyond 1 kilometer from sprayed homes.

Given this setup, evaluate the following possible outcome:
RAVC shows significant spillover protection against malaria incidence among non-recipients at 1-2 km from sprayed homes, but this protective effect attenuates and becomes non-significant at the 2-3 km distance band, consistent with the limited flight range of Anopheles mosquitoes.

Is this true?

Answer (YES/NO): NO